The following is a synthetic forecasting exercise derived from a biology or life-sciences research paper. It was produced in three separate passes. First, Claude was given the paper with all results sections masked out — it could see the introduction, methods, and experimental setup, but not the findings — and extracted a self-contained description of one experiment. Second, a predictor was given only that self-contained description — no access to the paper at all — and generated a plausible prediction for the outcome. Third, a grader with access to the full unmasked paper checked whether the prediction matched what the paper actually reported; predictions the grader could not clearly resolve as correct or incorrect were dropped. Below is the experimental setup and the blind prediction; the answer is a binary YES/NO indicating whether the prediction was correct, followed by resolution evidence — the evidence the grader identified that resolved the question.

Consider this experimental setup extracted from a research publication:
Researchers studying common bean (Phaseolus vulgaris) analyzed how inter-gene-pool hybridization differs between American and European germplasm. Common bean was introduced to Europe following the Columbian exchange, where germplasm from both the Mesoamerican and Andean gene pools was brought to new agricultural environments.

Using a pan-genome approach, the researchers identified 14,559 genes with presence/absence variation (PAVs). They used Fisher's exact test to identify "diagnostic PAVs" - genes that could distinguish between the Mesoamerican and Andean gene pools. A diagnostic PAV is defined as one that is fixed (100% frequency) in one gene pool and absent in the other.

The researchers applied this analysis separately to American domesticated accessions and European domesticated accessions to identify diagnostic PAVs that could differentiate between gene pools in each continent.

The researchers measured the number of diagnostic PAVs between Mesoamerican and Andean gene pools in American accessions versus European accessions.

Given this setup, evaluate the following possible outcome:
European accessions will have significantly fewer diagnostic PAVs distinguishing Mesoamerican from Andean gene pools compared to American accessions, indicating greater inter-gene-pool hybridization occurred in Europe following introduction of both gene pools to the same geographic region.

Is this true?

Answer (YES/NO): YES